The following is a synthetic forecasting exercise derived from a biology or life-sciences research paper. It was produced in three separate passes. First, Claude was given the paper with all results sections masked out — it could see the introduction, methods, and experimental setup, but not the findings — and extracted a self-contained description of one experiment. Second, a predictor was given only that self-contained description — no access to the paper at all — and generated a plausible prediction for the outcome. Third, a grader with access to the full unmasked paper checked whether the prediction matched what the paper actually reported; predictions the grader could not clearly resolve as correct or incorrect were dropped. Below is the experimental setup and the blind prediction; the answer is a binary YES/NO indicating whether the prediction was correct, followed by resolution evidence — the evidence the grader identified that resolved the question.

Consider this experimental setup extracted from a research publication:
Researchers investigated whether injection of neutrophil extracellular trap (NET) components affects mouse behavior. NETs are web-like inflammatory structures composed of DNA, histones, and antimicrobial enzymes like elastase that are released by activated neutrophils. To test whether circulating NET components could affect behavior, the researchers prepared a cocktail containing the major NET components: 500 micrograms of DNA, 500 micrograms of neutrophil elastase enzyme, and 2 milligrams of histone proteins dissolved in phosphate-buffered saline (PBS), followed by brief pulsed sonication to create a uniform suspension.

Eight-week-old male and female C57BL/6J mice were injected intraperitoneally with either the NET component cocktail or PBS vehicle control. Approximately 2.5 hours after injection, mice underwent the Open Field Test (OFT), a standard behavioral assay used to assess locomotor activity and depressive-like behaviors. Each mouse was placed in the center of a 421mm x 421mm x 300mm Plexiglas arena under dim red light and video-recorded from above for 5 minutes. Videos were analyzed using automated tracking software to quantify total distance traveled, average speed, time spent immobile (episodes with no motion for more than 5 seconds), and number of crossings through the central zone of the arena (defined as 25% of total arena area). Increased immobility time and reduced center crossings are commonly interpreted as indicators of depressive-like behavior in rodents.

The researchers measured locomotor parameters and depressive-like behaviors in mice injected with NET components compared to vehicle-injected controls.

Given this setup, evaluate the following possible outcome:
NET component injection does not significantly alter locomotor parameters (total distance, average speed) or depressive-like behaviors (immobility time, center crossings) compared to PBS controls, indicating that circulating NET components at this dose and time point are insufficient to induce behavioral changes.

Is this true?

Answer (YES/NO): NO